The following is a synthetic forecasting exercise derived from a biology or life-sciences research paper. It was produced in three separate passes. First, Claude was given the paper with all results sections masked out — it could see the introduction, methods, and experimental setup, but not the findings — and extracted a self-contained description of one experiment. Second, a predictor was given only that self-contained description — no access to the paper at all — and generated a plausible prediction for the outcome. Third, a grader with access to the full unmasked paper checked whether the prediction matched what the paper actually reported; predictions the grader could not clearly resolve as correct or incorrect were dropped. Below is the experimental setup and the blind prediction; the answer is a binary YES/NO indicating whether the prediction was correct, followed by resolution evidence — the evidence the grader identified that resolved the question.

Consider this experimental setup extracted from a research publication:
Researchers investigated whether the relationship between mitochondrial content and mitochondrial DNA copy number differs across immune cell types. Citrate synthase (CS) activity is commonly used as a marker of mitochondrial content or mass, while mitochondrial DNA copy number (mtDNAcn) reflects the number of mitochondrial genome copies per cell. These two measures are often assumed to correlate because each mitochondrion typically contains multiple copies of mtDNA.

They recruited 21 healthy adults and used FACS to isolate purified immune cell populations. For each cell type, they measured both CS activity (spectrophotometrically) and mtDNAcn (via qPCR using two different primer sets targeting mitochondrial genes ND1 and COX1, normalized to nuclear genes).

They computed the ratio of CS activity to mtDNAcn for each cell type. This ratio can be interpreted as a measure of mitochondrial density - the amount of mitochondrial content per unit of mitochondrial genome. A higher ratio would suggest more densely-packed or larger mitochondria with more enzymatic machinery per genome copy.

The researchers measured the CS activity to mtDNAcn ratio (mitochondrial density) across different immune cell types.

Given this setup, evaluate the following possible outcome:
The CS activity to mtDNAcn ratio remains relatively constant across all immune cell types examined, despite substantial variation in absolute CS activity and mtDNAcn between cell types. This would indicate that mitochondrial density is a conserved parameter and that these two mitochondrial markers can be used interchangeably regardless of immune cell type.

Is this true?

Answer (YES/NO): NO